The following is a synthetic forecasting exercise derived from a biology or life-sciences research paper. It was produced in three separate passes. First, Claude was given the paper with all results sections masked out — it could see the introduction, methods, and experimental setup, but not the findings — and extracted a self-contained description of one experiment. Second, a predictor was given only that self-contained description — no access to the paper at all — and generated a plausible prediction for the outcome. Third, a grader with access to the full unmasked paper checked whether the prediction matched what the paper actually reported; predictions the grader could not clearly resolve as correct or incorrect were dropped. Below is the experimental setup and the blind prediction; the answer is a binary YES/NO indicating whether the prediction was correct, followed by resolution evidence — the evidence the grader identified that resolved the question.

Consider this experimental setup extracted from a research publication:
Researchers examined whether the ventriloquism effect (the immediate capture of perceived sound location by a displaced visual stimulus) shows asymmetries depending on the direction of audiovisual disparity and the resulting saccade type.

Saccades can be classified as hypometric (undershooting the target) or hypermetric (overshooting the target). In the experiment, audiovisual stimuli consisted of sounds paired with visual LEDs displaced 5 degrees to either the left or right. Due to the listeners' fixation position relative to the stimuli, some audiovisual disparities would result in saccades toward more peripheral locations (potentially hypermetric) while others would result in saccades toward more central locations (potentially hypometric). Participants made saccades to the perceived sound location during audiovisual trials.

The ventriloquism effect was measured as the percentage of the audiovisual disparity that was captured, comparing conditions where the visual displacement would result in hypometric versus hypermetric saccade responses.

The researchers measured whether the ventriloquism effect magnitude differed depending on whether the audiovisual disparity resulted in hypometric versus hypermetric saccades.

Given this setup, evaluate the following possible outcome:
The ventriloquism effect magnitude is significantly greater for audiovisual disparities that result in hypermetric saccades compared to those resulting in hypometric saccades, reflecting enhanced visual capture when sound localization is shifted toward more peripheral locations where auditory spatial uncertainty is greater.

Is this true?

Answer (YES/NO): NO